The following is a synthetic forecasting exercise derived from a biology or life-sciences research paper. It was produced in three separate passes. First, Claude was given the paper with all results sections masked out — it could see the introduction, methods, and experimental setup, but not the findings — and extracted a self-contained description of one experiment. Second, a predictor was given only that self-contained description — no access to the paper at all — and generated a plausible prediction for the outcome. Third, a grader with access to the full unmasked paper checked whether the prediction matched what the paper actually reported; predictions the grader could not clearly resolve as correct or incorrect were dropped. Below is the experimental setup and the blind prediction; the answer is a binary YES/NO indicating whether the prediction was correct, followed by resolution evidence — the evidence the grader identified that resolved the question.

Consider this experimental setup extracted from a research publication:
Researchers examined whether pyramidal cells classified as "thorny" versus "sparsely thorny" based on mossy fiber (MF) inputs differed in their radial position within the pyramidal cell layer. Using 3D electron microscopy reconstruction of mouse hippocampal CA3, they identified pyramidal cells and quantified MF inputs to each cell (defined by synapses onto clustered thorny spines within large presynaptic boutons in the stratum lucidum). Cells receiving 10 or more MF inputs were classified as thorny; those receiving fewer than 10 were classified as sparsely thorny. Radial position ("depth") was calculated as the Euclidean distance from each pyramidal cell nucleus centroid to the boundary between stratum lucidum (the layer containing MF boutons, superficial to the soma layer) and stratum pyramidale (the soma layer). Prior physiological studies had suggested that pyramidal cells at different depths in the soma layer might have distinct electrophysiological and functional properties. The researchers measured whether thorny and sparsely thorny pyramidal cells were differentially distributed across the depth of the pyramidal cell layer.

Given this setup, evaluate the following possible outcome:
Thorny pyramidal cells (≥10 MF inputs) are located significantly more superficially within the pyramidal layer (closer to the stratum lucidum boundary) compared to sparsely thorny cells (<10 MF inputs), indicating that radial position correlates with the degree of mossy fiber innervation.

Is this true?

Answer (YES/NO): YES